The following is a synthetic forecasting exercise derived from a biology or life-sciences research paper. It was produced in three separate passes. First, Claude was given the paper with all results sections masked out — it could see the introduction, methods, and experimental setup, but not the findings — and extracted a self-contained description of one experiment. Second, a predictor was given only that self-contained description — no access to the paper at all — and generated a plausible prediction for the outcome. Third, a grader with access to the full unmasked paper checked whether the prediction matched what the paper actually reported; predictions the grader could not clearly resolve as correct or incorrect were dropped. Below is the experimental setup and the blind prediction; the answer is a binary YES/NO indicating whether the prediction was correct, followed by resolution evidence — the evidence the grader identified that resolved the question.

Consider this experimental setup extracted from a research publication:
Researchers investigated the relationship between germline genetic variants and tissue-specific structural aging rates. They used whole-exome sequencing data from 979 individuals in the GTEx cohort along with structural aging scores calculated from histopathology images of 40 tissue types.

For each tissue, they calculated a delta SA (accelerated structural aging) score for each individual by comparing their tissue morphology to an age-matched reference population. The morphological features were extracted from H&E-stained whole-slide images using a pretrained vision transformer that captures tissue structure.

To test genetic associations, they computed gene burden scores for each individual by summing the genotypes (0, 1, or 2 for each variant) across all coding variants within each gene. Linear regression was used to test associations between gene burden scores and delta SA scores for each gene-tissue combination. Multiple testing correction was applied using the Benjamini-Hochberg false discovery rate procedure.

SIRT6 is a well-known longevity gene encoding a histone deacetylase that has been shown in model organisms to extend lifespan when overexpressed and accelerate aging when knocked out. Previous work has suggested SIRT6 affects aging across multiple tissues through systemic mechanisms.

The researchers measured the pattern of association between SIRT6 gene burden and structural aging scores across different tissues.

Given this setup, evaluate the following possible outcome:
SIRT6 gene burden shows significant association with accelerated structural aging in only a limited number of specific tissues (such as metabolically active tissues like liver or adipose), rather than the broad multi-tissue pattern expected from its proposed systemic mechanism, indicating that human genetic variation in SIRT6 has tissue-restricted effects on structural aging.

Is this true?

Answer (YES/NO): YES